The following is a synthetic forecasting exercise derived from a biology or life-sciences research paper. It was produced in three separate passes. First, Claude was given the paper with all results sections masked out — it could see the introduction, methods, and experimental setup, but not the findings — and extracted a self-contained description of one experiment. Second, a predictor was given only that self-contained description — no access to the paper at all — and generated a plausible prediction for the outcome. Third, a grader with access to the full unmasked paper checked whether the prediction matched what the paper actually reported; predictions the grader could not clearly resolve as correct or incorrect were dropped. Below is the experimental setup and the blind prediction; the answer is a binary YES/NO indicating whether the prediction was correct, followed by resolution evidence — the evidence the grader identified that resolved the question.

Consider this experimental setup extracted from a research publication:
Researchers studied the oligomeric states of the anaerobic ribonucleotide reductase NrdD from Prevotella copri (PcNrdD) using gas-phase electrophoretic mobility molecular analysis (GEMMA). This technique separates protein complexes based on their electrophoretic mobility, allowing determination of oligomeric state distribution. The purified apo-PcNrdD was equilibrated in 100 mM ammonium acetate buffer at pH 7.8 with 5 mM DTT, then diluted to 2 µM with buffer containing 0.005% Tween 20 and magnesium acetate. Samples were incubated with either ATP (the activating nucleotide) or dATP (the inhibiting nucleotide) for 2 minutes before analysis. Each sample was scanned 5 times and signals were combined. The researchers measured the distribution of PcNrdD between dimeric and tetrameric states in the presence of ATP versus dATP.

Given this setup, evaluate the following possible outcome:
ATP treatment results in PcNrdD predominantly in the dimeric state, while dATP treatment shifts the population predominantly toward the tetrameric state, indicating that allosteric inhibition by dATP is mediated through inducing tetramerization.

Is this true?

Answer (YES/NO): NO